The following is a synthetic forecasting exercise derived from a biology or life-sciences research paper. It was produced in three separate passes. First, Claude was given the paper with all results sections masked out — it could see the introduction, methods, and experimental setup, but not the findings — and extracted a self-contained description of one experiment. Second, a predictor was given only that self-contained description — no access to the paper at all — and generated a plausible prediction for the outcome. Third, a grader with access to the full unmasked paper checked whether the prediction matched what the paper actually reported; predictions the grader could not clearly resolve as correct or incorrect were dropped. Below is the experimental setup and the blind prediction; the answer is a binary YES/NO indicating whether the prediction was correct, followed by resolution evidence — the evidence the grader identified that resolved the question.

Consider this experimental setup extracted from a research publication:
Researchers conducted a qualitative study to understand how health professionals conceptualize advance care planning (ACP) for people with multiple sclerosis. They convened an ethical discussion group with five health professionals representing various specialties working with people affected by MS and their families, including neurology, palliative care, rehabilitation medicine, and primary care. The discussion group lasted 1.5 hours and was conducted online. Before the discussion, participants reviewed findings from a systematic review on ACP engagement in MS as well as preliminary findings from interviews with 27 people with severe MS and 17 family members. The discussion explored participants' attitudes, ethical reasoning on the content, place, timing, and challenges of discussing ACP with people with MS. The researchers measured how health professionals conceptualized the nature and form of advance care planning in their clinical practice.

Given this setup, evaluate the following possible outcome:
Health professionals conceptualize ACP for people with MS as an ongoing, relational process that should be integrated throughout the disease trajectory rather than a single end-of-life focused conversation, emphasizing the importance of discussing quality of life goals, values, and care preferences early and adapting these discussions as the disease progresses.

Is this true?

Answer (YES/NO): YES